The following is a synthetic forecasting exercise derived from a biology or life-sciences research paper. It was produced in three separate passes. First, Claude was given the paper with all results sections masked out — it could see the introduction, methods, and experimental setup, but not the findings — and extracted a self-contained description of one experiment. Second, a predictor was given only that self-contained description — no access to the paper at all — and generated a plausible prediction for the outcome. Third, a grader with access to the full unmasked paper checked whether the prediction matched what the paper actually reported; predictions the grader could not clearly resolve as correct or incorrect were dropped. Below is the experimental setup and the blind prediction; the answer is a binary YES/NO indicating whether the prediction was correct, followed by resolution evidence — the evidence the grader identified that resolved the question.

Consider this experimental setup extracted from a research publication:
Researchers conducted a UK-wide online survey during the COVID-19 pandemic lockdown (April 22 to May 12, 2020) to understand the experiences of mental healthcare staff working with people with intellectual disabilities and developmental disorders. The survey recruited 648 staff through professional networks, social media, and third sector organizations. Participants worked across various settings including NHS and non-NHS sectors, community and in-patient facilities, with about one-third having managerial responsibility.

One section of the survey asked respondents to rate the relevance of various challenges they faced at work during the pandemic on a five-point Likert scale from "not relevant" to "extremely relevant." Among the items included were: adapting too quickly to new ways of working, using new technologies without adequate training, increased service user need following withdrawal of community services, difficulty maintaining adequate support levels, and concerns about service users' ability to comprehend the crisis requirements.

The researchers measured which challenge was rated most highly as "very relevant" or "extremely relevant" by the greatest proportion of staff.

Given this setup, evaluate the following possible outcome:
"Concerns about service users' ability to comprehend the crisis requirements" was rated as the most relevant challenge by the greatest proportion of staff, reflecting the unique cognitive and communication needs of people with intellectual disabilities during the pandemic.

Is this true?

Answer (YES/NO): NO